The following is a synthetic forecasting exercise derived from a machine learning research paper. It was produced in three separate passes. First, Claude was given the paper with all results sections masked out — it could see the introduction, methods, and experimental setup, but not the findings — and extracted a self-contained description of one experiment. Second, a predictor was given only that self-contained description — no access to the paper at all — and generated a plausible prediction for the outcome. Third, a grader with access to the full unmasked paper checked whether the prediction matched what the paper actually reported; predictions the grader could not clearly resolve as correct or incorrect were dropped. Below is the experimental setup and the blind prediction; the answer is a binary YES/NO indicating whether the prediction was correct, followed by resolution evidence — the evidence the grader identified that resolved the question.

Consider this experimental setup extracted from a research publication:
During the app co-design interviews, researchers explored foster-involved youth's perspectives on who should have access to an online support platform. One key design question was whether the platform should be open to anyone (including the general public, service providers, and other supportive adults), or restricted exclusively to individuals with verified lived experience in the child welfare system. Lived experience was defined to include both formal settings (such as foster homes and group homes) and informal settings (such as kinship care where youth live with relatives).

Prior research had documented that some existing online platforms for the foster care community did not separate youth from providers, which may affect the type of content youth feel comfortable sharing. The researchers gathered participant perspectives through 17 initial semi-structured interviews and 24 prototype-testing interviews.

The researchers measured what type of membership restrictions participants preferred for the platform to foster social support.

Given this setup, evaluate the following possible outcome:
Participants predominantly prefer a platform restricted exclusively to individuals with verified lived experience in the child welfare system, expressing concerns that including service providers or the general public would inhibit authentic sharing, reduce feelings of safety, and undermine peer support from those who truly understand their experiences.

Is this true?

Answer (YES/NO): NO